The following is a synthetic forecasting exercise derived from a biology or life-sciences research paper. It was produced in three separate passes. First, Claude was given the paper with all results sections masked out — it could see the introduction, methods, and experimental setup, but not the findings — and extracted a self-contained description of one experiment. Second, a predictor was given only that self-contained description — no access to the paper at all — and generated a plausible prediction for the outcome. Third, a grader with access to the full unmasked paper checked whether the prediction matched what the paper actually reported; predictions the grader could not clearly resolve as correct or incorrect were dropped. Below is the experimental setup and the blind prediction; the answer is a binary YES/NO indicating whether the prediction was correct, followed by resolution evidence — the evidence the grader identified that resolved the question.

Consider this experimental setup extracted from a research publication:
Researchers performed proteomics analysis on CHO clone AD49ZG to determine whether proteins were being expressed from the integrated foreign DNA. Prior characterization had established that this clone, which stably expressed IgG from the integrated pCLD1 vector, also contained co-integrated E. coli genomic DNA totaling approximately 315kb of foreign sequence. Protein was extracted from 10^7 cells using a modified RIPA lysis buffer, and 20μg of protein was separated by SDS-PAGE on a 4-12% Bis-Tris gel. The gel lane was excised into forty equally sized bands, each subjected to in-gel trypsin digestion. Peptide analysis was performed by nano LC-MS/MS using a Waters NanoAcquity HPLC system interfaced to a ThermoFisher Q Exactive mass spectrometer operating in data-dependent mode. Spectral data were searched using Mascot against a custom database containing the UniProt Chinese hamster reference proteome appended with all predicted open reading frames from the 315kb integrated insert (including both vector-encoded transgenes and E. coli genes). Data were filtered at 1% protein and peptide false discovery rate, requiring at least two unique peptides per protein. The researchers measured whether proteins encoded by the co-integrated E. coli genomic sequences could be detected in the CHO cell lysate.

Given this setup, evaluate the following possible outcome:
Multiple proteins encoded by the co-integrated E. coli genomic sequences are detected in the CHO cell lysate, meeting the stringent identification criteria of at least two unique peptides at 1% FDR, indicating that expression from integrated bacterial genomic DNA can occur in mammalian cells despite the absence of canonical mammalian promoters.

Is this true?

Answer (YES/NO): NO